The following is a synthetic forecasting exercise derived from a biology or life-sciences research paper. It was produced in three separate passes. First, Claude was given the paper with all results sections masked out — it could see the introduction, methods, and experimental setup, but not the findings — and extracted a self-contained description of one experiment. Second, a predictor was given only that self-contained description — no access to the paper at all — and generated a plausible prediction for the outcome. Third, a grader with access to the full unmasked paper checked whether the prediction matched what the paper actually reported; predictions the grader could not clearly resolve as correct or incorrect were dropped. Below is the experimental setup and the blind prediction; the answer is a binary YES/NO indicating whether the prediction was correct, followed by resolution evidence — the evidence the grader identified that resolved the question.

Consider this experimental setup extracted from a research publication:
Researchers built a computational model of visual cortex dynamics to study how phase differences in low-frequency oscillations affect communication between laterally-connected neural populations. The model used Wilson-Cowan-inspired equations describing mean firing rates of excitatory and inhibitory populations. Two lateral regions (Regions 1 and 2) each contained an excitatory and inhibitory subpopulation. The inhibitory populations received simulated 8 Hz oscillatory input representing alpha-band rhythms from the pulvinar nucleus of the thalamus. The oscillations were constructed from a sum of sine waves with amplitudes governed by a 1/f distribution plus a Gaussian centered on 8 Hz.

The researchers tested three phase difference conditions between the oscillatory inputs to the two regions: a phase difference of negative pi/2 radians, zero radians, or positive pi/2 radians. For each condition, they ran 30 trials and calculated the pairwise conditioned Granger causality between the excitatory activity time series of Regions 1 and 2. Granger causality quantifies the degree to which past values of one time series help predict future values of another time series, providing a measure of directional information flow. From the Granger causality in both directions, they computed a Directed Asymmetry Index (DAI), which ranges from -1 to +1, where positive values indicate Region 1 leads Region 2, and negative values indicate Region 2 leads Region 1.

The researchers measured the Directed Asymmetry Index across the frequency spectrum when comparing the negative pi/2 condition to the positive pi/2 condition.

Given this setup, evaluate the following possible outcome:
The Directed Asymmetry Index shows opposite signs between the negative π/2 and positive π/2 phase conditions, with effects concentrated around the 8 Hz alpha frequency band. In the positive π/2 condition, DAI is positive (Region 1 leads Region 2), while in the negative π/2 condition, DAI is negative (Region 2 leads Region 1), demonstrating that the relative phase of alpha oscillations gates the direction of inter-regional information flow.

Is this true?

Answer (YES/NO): NO